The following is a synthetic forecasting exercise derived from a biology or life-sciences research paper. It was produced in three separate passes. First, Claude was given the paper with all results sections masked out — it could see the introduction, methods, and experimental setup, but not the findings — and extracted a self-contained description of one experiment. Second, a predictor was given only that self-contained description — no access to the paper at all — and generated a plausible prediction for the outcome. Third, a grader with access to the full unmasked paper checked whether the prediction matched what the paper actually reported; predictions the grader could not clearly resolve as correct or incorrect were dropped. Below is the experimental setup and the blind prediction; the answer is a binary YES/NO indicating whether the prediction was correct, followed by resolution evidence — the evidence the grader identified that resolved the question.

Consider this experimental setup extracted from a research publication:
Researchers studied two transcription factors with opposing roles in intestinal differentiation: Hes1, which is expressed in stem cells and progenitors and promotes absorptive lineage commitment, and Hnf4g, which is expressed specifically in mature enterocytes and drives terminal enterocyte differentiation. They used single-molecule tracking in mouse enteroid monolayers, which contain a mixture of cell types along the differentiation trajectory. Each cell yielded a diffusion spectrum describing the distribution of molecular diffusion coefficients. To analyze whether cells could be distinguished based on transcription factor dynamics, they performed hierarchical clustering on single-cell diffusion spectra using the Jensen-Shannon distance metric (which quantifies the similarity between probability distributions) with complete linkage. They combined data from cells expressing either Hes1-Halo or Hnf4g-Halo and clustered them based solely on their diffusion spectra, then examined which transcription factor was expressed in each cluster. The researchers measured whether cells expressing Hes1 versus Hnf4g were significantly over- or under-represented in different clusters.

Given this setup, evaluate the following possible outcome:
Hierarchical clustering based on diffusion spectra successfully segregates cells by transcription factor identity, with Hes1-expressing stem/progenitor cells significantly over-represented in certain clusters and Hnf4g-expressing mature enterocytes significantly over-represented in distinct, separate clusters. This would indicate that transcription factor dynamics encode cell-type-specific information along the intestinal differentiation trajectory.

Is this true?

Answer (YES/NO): YES